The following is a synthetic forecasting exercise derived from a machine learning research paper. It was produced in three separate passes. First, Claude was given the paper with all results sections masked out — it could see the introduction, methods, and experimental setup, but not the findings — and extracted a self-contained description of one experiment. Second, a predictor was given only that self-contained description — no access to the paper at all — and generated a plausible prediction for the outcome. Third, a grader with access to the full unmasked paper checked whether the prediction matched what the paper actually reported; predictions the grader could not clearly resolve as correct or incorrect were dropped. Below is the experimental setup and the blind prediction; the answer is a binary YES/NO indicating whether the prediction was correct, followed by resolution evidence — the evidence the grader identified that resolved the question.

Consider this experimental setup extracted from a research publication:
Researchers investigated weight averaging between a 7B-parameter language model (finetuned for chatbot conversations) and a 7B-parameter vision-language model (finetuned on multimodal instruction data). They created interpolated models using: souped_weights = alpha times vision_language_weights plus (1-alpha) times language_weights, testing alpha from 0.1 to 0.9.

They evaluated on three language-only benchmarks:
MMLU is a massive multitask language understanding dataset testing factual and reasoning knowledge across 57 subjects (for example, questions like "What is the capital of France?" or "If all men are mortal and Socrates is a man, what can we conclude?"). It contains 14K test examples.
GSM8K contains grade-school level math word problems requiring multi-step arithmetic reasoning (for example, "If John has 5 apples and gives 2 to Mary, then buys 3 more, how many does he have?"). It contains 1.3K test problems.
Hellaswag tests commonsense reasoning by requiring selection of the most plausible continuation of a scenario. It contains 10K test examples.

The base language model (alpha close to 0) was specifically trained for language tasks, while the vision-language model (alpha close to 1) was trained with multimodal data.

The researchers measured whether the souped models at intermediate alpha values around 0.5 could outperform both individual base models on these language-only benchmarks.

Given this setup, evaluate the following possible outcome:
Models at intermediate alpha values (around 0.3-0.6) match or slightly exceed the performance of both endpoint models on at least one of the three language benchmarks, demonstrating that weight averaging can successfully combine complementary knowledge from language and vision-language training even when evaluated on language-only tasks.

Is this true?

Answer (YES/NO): YES